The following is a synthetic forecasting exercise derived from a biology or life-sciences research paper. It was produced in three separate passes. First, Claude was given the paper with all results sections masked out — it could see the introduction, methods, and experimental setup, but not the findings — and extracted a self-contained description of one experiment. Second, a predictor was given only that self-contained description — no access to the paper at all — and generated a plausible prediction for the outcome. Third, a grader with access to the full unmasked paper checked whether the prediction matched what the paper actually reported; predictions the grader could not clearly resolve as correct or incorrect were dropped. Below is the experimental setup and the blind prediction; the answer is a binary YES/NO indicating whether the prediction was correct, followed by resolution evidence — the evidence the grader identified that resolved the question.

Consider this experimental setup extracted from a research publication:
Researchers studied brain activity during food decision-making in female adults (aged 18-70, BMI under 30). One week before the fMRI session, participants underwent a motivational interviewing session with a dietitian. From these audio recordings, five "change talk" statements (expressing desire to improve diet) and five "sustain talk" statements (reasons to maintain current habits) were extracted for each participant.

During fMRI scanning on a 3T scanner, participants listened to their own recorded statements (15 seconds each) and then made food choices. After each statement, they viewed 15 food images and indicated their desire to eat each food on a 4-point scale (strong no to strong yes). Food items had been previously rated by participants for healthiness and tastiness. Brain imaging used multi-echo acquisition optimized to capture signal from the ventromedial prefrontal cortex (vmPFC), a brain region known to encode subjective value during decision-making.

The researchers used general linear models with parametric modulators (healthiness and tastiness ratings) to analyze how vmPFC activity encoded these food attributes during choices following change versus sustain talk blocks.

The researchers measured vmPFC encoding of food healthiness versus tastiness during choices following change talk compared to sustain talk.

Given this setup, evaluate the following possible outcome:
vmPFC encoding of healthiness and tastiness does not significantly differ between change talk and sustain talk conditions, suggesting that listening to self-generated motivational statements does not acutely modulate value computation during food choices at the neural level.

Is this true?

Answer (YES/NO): NO